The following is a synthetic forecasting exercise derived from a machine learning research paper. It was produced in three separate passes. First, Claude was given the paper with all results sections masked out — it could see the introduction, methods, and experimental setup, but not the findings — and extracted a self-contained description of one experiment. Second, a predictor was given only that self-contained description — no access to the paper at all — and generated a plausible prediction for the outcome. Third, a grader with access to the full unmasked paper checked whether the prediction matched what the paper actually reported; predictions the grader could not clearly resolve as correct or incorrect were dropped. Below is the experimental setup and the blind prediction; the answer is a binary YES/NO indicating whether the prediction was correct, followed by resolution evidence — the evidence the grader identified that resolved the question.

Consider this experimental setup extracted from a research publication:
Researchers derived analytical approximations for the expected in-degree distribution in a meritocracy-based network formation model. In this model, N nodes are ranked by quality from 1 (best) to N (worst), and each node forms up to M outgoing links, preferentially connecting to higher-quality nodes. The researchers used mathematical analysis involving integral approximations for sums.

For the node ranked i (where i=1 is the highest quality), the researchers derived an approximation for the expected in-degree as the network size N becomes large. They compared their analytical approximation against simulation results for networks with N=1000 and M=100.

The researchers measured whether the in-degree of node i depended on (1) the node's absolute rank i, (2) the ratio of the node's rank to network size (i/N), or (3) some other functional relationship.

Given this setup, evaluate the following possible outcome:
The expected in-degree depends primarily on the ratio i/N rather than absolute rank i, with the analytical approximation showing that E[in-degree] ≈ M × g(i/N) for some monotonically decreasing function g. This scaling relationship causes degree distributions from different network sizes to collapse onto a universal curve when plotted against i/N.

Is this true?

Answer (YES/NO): NO